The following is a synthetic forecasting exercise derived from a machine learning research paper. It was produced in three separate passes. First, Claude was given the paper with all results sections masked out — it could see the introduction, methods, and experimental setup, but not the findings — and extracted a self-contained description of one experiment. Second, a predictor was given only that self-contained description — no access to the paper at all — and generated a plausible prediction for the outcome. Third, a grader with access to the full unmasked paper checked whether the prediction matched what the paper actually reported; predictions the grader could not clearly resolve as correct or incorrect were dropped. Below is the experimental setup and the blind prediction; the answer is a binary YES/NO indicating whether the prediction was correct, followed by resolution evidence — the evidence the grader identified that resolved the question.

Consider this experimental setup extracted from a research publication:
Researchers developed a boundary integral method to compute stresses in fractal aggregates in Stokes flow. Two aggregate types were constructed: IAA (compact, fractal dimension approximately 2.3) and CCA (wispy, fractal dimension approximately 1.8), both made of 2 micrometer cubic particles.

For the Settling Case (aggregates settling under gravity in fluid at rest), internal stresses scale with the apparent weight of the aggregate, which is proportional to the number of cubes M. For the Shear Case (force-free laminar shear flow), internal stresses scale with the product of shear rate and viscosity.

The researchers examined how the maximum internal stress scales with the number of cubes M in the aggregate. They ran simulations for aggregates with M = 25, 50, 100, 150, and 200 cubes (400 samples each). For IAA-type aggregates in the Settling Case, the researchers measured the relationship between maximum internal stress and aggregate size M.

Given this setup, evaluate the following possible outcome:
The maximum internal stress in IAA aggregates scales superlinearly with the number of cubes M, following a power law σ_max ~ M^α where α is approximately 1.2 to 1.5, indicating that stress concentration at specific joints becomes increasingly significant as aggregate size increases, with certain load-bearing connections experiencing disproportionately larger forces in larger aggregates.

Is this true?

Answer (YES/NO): NO